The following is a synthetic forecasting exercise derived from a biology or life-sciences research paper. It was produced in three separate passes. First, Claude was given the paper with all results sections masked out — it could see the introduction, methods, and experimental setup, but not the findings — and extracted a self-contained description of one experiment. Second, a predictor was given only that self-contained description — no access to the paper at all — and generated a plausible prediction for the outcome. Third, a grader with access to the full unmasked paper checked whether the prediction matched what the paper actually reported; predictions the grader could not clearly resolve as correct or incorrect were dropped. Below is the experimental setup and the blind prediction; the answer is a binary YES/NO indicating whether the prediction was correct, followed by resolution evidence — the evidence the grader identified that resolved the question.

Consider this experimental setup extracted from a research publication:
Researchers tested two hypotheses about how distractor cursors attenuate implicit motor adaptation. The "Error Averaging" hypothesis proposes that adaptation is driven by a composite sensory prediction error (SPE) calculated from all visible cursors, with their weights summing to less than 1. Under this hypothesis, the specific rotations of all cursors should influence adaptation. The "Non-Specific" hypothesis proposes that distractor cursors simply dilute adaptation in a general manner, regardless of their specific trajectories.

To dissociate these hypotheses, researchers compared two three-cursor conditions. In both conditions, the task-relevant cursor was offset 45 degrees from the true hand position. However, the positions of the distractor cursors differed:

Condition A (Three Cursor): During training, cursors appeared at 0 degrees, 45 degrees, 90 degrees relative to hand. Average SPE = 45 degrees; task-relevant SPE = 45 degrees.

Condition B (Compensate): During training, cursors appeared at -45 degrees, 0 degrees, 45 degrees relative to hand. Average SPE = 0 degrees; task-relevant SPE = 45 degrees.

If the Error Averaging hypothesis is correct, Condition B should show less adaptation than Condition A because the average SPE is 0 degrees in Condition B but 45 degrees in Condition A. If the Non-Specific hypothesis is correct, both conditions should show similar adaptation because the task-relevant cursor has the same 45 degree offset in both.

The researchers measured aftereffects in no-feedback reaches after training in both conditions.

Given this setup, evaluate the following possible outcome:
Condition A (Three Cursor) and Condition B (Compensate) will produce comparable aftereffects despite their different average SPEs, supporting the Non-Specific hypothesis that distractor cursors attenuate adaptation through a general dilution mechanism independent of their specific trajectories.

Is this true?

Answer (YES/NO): YES